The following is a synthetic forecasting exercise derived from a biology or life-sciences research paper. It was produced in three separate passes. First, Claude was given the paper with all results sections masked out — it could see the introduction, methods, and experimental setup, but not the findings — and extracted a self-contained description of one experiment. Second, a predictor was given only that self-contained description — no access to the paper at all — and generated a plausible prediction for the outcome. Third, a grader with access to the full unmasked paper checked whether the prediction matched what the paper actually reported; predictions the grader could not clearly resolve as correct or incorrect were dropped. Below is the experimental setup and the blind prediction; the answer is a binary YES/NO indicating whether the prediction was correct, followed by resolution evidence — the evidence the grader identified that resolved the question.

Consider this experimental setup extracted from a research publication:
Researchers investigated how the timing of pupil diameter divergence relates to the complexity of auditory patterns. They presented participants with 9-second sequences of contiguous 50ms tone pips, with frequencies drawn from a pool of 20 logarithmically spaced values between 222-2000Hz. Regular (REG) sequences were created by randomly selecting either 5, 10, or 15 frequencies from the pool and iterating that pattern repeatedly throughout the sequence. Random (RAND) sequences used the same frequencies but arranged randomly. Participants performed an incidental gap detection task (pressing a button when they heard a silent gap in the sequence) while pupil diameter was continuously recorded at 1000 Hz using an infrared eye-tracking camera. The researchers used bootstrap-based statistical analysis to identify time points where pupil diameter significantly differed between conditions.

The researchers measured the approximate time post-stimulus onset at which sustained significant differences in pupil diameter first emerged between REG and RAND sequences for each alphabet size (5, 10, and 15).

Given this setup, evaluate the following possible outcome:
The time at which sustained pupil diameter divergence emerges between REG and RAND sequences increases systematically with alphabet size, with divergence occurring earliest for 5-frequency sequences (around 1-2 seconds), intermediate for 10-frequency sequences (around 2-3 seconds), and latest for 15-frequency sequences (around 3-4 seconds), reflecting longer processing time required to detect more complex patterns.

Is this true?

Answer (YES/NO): NO